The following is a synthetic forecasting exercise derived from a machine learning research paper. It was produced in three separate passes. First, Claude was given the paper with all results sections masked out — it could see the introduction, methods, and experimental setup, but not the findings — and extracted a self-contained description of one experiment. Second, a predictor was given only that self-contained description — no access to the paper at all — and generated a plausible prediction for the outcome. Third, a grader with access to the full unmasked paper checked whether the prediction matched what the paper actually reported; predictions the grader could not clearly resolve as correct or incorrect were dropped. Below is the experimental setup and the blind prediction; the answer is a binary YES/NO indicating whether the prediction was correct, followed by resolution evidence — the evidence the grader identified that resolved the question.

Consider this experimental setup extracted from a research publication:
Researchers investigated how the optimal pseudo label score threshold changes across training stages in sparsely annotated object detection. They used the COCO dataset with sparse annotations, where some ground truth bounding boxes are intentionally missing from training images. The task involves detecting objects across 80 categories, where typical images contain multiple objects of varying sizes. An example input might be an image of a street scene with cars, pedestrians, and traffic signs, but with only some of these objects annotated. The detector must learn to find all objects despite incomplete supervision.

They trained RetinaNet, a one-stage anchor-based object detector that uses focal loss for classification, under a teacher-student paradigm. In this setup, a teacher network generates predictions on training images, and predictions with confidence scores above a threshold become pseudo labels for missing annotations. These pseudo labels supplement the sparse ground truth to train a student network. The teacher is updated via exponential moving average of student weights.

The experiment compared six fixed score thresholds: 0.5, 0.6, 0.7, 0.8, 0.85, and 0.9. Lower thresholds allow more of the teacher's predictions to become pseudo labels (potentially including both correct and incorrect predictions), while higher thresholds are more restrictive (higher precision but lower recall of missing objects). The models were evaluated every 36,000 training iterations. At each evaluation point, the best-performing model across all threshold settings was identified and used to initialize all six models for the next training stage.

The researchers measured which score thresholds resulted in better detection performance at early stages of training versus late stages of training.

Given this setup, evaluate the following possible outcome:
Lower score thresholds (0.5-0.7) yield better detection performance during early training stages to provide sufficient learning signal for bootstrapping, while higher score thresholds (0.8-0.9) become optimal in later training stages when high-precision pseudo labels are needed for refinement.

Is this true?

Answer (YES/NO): YES